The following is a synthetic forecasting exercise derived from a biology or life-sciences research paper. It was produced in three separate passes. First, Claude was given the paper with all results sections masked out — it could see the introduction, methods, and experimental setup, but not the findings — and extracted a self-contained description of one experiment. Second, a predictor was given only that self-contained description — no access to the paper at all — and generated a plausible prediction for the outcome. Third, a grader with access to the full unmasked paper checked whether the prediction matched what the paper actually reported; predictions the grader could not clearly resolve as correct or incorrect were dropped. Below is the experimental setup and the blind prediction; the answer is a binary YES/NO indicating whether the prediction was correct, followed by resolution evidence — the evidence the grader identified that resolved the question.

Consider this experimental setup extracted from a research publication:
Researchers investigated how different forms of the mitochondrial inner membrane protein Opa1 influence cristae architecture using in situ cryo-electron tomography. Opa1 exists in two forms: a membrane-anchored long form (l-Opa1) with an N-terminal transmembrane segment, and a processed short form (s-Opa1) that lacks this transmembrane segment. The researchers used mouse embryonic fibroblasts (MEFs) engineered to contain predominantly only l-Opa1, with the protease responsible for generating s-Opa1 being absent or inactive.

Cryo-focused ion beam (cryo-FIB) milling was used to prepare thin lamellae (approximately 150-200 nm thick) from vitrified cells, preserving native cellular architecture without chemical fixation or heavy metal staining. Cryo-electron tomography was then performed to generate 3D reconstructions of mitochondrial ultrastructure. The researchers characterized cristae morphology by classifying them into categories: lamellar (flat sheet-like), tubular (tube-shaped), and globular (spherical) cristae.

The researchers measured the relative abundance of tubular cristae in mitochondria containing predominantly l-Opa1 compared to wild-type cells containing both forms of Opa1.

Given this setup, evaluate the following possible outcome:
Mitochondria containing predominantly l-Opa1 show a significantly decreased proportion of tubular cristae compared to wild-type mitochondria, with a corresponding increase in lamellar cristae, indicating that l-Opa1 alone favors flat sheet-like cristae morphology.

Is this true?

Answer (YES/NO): YES